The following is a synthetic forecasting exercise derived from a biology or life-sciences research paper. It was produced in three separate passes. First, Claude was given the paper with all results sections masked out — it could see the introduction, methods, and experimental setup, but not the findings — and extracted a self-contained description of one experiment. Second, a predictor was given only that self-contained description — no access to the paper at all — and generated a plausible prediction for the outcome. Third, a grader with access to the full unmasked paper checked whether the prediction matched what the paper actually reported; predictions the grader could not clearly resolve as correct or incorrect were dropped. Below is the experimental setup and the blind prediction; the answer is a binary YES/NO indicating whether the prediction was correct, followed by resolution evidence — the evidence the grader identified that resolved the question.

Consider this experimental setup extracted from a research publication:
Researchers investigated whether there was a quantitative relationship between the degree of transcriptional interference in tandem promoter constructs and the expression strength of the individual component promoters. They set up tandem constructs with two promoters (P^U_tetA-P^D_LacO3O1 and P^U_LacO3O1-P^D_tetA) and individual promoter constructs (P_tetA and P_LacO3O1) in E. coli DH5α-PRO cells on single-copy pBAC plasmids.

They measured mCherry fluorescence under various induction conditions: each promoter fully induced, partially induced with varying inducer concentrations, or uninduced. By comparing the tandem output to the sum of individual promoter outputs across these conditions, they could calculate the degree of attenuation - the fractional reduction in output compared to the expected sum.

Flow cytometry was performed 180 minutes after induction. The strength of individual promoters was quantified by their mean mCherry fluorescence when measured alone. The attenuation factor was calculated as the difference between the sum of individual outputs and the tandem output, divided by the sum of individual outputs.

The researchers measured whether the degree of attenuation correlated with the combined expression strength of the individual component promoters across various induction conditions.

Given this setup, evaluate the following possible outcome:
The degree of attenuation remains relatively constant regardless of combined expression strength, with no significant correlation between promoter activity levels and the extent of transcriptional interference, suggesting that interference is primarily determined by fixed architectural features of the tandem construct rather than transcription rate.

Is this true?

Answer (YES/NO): NO